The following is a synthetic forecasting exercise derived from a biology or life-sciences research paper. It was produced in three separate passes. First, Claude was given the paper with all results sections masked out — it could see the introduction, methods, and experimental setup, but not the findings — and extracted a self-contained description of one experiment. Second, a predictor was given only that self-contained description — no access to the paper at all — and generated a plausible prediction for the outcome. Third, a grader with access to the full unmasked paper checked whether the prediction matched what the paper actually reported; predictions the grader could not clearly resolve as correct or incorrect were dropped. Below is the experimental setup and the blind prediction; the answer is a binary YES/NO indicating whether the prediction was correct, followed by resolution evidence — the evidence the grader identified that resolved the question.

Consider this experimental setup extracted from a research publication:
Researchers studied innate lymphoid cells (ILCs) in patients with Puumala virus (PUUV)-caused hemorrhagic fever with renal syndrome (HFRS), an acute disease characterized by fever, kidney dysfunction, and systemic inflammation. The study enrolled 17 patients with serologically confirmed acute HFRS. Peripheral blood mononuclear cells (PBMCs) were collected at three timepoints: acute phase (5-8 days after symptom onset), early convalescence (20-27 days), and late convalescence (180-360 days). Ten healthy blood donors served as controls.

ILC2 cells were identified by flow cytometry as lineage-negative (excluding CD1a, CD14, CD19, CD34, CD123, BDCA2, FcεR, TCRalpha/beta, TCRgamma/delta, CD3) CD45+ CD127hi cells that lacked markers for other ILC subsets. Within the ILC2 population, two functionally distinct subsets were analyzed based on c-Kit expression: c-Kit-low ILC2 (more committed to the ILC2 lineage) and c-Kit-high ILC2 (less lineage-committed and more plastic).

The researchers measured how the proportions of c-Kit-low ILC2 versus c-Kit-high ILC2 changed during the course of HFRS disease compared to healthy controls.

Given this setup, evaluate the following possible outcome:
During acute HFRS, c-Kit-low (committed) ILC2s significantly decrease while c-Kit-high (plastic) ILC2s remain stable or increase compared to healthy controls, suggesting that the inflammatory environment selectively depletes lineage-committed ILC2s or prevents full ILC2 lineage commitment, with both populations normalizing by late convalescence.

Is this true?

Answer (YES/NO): NO